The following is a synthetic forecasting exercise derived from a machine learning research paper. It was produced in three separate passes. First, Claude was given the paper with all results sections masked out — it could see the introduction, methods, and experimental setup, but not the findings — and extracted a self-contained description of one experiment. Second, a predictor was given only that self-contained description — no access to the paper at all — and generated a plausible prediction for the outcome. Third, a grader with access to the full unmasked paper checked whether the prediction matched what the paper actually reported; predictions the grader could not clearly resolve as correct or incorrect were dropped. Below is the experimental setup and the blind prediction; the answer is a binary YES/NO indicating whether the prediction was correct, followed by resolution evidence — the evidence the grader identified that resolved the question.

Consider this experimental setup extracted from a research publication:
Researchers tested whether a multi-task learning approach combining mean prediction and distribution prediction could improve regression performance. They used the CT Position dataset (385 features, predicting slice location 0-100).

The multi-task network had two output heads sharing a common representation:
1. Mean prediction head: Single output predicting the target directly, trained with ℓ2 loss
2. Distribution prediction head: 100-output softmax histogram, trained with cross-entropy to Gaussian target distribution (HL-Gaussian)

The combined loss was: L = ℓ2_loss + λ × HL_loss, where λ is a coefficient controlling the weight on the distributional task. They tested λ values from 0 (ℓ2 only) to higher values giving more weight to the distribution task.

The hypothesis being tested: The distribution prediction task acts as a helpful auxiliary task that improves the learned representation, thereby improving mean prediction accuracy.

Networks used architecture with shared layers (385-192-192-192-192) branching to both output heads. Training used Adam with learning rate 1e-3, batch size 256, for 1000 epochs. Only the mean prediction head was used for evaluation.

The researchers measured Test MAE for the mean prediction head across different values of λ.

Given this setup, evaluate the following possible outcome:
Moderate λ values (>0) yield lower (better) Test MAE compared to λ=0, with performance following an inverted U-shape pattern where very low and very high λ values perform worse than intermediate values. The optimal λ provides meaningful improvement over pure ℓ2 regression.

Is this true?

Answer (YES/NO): NO